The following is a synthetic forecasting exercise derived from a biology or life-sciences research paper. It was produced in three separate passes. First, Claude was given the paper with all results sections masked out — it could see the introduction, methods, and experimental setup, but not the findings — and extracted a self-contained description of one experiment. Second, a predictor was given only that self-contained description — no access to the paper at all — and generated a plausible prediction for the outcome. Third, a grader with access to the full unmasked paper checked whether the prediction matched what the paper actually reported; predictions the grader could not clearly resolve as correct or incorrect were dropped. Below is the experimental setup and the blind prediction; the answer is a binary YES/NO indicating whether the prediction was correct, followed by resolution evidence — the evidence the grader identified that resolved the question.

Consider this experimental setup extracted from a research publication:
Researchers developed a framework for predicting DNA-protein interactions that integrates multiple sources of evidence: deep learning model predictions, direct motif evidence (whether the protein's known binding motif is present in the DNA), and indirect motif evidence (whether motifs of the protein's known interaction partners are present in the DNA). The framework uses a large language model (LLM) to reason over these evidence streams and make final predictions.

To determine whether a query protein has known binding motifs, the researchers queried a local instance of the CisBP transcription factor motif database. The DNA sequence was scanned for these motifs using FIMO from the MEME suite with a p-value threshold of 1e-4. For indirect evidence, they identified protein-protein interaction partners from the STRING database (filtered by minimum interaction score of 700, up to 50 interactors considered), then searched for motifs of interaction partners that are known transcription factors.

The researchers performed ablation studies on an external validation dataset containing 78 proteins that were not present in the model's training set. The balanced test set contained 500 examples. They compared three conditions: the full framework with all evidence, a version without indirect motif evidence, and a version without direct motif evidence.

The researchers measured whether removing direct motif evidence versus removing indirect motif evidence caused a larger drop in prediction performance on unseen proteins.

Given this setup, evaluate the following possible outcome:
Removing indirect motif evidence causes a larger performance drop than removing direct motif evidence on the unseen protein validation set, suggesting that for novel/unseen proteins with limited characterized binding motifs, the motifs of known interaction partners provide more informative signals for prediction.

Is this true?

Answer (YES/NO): NO